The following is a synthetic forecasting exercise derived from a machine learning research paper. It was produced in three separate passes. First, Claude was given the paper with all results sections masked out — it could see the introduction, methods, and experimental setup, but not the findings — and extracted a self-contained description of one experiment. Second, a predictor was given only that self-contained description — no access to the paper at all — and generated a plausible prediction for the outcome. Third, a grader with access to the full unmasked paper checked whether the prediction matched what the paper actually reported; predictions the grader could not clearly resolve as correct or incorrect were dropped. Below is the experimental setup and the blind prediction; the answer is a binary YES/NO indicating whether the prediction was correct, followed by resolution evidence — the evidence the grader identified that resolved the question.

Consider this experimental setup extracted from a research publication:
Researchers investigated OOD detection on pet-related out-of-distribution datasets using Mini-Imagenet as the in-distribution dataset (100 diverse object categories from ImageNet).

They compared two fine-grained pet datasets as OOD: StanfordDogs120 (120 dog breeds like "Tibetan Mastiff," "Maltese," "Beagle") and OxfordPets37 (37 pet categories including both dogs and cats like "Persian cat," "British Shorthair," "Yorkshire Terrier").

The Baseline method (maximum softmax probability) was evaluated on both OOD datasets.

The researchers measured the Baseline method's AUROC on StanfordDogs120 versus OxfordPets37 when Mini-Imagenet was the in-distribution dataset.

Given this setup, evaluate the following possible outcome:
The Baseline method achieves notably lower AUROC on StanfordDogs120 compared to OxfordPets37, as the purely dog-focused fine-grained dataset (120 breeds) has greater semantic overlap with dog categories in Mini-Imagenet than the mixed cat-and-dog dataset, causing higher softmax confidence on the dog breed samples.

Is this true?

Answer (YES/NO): YES